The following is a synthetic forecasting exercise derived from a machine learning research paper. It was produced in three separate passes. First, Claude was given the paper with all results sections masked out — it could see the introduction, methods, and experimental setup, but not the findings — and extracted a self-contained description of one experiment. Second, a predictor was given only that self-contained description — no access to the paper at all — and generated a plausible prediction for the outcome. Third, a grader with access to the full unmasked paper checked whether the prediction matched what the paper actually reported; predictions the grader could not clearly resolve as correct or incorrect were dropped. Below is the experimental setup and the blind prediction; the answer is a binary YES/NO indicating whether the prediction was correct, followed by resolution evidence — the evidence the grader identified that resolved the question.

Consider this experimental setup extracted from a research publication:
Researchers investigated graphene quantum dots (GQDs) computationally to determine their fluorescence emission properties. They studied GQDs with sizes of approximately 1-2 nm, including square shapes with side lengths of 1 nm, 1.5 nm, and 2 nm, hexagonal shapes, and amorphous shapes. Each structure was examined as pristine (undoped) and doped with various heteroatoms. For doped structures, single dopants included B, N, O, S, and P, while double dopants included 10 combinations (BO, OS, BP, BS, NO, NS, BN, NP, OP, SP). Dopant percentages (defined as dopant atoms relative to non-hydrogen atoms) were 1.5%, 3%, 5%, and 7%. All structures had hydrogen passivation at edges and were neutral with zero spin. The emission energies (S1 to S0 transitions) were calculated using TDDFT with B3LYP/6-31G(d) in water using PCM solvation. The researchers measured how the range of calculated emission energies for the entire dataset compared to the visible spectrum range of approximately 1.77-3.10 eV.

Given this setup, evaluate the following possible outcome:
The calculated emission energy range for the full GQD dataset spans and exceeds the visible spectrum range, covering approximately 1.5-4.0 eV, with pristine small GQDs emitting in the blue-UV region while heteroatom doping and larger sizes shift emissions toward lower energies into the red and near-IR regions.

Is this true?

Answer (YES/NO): NO